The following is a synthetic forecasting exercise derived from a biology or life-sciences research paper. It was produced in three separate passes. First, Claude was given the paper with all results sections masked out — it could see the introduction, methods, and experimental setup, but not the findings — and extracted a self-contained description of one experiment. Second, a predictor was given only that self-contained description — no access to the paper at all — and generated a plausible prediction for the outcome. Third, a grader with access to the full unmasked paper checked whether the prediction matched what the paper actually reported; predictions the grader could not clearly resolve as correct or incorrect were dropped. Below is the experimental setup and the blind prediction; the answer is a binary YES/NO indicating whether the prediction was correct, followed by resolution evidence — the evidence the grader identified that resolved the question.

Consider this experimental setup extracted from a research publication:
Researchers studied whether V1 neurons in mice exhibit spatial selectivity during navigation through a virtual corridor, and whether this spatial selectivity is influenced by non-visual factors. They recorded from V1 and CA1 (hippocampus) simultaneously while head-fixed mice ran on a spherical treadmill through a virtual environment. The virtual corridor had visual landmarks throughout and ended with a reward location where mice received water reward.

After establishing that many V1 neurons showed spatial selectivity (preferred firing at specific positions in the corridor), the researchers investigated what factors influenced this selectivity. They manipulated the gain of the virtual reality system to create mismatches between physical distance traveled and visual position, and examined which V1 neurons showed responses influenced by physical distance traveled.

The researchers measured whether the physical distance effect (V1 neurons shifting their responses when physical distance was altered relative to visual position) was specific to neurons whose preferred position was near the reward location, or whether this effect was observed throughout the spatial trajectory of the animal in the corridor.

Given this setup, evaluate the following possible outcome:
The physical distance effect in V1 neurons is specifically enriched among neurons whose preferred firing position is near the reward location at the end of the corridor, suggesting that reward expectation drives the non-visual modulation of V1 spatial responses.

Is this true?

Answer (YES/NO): NO